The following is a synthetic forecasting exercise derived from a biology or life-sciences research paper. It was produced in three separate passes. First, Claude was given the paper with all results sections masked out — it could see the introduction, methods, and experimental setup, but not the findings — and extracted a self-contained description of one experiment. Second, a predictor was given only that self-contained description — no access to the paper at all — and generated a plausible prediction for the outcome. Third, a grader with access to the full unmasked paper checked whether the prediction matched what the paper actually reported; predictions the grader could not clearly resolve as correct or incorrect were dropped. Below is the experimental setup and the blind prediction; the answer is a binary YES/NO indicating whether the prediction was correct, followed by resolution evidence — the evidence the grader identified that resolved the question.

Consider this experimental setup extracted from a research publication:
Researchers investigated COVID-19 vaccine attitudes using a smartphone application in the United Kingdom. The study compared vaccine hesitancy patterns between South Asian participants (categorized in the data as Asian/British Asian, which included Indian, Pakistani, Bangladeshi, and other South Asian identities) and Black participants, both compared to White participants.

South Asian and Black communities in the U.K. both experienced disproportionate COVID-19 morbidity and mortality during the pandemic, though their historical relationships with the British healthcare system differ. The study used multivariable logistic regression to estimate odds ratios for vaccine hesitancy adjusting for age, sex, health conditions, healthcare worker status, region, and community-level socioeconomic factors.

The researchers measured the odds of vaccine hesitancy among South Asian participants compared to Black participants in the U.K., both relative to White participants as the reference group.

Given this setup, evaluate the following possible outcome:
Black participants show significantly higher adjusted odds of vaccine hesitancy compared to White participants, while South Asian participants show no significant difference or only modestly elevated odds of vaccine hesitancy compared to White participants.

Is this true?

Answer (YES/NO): NO